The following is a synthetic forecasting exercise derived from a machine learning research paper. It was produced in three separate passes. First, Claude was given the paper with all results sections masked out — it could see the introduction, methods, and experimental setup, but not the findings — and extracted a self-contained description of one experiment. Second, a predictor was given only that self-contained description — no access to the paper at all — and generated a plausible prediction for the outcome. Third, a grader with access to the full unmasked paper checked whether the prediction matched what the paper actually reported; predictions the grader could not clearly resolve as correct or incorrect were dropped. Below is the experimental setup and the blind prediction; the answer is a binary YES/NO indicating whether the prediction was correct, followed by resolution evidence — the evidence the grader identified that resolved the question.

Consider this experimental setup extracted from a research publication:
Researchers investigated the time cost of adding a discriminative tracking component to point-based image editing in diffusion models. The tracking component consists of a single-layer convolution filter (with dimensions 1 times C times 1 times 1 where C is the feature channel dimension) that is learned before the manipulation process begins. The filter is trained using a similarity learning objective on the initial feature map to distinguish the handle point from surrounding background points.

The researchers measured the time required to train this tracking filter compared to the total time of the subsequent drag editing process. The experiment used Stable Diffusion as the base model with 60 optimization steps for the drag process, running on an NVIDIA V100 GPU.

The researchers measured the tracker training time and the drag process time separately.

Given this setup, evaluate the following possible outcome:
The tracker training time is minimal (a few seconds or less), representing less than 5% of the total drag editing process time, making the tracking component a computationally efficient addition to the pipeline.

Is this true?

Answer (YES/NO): YES